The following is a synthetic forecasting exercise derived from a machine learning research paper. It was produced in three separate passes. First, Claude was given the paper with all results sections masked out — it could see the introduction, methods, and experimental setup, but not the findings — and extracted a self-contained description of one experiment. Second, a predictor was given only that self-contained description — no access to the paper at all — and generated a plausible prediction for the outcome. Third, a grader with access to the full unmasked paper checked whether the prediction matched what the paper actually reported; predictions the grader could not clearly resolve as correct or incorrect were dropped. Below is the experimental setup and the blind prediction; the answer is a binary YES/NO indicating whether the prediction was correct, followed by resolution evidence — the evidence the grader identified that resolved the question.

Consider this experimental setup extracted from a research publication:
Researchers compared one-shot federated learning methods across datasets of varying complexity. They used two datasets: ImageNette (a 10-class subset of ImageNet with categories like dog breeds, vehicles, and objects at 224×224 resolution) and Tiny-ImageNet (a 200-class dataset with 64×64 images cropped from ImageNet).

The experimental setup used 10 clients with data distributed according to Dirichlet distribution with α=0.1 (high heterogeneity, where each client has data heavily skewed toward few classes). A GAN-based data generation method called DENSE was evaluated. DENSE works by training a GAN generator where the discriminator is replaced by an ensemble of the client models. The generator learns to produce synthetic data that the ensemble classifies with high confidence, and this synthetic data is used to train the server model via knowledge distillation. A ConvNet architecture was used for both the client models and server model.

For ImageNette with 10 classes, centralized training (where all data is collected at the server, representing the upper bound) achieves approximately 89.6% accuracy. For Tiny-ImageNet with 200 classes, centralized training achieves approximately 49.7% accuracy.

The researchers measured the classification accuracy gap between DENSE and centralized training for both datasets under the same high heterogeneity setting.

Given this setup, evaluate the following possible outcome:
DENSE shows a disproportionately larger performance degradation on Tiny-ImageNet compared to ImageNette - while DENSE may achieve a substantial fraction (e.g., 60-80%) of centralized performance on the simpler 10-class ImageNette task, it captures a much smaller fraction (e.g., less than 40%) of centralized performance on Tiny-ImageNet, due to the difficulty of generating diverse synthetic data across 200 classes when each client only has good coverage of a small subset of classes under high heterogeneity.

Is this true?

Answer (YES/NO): NO